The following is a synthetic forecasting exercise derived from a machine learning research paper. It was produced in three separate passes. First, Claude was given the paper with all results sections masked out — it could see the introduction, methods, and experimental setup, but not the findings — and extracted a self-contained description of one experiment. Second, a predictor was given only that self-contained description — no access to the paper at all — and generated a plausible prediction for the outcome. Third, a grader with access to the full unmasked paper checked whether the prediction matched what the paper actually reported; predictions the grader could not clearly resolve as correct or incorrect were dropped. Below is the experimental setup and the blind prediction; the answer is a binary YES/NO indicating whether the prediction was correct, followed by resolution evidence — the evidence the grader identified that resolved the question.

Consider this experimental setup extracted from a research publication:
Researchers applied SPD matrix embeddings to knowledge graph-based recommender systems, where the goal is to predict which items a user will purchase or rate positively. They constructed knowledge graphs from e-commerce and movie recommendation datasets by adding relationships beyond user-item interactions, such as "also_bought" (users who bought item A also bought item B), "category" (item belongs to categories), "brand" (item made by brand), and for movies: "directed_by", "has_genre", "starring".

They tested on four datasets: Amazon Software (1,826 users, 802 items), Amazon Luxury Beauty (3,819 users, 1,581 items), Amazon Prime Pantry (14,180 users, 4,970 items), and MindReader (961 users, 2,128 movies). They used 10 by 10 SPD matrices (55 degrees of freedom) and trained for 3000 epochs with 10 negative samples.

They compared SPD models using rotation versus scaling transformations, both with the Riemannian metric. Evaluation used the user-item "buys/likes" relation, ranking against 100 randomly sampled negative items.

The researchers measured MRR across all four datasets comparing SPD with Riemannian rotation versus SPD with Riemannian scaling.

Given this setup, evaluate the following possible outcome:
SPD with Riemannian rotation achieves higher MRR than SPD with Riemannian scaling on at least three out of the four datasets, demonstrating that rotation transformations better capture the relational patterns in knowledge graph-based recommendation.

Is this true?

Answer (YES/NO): NO